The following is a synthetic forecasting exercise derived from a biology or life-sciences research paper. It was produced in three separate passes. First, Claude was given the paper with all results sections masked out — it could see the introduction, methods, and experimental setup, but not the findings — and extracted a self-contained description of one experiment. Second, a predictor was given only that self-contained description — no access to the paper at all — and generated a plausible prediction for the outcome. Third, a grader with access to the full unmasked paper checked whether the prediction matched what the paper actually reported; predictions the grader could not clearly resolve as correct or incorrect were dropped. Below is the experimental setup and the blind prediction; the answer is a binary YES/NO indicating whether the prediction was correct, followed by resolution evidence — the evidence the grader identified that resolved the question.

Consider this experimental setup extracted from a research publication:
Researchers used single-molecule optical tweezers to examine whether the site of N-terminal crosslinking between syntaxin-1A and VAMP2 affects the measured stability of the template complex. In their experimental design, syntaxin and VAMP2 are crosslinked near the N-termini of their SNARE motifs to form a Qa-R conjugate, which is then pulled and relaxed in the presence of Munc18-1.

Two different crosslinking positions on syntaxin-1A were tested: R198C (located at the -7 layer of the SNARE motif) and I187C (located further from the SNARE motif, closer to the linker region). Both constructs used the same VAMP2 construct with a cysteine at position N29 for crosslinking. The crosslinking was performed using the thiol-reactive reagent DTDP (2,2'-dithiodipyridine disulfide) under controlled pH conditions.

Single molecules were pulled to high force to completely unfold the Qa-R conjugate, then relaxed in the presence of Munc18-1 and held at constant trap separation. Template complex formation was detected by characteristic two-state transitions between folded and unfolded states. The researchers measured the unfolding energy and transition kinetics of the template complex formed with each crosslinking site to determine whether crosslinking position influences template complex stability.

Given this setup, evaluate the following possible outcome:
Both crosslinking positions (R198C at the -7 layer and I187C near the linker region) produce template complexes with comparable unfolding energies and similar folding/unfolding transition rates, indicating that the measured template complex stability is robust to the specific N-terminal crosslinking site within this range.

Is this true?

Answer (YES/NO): YES